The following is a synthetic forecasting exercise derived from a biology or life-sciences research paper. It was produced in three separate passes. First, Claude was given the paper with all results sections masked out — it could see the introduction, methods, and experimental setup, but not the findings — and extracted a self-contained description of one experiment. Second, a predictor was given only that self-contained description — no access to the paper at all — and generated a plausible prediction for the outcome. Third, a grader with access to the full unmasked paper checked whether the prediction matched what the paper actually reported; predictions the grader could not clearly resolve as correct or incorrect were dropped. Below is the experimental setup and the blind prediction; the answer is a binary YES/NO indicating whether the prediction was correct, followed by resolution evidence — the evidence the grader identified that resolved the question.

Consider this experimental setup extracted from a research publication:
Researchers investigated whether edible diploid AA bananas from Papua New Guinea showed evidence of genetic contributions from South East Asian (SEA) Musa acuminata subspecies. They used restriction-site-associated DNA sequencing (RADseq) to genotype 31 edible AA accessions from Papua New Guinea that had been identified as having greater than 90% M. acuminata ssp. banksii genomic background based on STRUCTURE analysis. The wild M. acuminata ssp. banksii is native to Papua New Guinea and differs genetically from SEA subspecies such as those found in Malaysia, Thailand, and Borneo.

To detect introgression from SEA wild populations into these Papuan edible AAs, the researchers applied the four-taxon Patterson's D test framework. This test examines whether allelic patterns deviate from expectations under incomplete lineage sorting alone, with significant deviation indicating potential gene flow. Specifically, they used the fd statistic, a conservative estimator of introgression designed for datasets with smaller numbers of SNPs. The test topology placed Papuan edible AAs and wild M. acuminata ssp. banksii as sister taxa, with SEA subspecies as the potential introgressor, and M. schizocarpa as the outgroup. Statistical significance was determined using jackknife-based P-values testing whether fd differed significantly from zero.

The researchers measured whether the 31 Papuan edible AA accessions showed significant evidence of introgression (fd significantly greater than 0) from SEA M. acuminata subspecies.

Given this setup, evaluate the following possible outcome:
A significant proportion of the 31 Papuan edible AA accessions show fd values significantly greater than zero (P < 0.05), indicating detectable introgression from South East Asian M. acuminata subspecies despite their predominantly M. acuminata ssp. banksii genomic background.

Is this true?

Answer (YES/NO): NO